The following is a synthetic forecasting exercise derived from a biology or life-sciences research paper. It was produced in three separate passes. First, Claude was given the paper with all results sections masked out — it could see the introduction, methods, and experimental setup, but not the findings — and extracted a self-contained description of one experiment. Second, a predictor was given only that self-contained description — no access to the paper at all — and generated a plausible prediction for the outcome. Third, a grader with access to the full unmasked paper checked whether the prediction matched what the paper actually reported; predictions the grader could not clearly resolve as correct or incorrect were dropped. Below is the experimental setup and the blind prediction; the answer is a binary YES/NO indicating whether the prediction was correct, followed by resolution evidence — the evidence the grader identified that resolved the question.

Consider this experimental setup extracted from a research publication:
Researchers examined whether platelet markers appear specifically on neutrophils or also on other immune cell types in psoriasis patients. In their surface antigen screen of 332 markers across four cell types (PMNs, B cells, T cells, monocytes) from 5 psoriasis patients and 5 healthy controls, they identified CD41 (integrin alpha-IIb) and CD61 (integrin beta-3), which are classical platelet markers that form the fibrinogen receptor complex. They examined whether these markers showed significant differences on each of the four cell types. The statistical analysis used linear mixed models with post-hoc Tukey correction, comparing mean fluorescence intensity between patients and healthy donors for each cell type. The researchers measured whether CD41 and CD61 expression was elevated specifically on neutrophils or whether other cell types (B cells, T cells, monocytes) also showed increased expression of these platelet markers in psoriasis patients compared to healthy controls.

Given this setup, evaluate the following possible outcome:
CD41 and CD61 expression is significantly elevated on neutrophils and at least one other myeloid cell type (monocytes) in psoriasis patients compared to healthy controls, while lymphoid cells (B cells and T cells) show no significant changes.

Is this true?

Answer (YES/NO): YES